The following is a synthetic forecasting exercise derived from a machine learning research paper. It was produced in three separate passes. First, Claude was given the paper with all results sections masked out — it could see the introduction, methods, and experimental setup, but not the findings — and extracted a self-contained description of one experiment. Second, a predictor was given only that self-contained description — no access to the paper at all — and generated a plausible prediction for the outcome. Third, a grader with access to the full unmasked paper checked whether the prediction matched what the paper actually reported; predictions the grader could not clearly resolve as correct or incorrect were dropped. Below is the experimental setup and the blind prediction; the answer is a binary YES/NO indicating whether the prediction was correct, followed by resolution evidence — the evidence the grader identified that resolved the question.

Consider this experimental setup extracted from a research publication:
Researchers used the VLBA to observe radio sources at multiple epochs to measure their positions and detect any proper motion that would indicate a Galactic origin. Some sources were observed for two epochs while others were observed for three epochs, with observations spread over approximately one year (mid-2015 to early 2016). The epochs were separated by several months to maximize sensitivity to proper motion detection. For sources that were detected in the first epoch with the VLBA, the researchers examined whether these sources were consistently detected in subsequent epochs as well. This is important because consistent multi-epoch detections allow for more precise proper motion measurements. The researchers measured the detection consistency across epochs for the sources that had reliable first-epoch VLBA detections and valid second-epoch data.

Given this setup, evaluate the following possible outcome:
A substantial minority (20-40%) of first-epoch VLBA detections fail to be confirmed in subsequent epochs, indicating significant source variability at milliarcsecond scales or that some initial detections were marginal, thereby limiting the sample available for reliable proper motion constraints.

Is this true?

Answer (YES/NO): NO